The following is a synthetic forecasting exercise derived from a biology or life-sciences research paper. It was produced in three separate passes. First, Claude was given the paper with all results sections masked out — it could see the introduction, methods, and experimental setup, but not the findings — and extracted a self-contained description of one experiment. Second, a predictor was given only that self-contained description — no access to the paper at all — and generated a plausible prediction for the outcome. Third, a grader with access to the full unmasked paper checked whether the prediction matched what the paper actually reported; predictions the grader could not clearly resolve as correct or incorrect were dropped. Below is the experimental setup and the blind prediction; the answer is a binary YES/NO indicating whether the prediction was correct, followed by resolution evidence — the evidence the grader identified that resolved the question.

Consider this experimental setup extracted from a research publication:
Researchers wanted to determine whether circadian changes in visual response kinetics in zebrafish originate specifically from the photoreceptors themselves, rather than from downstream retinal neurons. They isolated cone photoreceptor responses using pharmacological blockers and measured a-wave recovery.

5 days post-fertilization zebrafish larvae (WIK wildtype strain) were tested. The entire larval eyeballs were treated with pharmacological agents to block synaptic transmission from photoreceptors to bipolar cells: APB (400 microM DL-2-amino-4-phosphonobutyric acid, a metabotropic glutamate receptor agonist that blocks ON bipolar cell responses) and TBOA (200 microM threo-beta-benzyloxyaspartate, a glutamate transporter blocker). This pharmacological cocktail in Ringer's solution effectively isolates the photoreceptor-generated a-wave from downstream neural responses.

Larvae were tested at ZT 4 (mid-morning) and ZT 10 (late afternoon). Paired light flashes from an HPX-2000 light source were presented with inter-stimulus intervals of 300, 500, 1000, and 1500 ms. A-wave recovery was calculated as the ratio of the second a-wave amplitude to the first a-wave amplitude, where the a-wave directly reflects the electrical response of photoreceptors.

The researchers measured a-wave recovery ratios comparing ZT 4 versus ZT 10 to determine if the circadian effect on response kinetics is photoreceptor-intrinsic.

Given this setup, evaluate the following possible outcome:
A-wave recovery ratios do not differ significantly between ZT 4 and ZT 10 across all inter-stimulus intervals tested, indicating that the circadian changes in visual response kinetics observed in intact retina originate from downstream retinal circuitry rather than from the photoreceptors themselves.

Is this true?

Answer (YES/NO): NO